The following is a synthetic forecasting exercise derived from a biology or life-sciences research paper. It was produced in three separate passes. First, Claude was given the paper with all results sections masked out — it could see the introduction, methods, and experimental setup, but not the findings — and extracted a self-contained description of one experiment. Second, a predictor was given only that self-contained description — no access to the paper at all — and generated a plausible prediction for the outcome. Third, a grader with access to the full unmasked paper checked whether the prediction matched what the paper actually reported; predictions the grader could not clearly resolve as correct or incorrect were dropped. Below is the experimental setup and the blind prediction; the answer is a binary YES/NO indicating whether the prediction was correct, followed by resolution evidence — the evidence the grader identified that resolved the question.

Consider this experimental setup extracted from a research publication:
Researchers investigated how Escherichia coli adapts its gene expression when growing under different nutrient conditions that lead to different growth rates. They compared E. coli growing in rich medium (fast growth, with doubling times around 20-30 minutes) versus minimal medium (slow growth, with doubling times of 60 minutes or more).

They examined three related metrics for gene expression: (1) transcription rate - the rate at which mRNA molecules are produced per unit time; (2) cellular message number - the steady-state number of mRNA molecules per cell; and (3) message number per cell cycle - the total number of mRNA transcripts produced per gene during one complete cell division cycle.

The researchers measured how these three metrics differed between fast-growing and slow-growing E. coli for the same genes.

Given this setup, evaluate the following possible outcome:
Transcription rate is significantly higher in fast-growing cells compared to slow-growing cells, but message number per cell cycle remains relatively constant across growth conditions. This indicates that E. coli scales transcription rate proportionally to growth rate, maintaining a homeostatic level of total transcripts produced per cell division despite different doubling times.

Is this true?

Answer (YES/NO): YES